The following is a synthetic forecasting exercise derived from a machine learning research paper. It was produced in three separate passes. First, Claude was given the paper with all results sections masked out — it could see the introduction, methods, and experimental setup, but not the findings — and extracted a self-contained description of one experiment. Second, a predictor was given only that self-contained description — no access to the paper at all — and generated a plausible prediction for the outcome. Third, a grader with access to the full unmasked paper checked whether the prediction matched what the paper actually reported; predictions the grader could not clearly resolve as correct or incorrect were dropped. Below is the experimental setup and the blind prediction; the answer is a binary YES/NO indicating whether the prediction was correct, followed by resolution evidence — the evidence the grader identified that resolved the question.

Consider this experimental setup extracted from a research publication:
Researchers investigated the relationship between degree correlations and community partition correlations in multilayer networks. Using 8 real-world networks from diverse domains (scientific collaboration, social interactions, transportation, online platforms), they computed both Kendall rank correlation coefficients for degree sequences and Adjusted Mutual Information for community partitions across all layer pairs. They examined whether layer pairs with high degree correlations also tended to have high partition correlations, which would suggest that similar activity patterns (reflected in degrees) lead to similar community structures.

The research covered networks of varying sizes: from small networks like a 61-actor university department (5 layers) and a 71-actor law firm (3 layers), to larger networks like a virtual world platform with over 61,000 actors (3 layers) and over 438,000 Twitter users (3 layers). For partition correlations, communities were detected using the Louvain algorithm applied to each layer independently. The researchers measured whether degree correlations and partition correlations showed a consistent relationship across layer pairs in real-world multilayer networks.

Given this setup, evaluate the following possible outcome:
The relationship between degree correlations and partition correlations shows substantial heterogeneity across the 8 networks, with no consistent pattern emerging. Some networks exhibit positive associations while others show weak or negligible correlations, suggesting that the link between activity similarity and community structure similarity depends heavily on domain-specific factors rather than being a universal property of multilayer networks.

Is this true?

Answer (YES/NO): YES